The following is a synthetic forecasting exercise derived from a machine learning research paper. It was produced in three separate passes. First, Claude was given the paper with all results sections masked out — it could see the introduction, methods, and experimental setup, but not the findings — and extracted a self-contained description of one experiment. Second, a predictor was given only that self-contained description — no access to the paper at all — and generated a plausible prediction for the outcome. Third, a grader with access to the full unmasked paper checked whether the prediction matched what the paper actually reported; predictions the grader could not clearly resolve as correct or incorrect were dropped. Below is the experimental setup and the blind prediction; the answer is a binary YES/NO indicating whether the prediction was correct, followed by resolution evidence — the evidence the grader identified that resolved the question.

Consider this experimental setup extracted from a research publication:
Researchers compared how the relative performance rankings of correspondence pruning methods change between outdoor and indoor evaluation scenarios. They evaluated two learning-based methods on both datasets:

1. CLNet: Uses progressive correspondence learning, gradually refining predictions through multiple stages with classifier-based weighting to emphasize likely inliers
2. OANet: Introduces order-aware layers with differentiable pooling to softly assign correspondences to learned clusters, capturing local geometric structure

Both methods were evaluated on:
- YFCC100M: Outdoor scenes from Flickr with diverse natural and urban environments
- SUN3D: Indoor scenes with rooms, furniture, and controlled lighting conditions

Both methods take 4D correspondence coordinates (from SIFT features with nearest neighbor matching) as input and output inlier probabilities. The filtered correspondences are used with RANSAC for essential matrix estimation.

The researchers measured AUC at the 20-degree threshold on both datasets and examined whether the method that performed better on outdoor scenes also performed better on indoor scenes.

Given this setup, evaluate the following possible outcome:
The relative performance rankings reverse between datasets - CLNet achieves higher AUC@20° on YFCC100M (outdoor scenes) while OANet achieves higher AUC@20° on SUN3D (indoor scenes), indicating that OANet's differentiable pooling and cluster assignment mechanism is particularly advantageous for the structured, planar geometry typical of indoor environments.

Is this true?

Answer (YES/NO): YES